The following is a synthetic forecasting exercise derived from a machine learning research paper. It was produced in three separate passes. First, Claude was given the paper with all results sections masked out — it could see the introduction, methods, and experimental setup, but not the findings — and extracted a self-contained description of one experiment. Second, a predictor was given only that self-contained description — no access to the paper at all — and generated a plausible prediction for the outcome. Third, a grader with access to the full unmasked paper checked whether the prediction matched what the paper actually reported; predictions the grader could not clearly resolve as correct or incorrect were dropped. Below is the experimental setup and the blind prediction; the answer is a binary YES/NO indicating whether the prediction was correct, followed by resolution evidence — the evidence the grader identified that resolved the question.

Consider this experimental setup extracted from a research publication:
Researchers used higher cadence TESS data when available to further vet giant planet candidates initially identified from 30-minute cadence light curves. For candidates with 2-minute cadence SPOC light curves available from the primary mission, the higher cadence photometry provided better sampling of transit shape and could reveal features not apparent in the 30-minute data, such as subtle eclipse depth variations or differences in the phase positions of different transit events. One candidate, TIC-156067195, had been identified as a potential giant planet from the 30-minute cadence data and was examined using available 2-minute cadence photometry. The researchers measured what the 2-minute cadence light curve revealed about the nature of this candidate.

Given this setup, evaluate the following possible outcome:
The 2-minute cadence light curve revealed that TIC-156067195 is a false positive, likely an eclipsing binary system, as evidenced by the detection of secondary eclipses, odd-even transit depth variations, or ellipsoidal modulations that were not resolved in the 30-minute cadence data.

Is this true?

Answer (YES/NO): YES